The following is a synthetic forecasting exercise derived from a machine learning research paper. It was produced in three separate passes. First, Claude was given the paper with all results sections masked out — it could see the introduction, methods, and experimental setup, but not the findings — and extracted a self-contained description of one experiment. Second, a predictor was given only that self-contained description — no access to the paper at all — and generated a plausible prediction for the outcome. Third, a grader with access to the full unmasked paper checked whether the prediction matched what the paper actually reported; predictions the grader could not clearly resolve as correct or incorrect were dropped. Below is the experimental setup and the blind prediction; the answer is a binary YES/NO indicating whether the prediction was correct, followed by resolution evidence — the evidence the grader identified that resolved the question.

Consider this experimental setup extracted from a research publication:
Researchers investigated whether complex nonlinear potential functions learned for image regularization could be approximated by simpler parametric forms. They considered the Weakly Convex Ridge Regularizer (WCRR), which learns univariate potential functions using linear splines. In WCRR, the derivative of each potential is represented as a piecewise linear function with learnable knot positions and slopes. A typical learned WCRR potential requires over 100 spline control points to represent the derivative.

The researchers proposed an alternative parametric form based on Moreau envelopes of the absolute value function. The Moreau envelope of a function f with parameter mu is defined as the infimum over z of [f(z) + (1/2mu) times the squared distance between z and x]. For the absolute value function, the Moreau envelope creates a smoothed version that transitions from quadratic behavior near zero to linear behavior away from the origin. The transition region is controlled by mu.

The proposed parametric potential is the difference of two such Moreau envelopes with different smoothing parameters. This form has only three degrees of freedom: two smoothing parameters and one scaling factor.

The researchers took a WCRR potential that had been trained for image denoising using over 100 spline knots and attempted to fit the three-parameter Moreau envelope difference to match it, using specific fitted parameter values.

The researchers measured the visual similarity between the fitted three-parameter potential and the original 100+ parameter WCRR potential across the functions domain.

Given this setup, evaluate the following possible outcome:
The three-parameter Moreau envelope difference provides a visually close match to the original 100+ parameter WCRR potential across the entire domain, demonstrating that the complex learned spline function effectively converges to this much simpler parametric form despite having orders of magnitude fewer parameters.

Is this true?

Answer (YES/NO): YES